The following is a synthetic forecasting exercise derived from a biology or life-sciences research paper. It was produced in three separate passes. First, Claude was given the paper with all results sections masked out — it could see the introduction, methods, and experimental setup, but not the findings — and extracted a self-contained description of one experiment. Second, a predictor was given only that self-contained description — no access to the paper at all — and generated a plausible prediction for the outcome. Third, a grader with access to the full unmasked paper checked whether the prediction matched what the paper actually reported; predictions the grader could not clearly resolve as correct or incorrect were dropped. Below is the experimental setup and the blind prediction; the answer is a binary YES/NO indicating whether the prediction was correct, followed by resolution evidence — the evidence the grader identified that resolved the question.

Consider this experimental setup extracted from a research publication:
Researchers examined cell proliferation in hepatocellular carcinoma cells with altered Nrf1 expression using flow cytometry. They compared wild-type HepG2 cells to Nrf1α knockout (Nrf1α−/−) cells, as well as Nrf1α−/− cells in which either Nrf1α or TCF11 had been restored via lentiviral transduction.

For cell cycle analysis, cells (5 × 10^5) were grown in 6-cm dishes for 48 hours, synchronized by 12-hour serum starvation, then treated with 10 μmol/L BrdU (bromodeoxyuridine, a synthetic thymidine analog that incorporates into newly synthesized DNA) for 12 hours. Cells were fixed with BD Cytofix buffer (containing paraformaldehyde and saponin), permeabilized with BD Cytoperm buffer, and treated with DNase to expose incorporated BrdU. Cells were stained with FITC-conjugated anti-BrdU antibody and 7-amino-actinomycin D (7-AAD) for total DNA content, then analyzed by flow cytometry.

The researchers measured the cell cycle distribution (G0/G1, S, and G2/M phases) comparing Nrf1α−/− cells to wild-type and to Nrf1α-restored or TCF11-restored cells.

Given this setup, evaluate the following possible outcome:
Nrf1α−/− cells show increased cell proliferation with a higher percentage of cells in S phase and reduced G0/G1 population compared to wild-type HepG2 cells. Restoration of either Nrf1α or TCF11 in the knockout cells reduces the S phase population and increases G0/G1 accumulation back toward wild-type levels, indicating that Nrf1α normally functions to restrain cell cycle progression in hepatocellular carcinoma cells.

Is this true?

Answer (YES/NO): NO